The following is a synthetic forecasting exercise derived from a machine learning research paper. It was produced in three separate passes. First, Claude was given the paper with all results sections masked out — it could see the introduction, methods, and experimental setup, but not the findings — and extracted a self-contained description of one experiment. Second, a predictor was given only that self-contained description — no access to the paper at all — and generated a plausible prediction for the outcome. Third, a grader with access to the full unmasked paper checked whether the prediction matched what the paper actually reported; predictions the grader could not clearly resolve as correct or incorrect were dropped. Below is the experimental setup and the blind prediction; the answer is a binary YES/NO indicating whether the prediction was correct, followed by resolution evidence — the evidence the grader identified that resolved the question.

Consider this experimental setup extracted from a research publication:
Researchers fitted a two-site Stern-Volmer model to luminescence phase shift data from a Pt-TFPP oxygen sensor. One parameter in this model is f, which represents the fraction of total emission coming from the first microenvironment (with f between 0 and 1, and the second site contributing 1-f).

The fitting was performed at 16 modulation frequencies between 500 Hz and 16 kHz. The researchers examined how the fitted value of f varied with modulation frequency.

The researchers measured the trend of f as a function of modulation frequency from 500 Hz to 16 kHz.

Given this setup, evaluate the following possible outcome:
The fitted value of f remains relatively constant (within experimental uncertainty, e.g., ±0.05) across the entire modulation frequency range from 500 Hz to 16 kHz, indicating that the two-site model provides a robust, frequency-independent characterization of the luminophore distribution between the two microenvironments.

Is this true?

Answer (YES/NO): NO